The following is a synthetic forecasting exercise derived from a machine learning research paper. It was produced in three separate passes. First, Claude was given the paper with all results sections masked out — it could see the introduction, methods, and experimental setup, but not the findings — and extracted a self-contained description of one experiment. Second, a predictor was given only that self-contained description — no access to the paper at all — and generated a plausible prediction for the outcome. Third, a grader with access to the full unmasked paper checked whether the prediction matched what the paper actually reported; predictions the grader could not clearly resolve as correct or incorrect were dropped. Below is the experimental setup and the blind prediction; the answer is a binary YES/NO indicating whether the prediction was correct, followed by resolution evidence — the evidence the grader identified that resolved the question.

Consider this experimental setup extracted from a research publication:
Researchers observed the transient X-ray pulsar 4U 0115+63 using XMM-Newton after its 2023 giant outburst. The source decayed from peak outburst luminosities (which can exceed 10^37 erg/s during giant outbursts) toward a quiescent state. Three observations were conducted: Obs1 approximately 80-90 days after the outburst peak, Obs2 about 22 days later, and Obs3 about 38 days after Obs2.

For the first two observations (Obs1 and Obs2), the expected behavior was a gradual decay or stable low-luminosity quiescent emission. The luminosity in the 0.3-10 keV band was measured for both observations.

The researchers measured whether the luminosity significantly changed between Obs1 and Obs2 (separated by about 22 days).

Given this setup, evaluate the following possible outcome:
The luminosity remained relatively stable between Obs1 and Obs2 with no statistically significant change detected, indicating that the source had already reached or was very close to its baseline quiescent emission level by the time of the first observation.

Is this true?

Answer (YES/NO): YES